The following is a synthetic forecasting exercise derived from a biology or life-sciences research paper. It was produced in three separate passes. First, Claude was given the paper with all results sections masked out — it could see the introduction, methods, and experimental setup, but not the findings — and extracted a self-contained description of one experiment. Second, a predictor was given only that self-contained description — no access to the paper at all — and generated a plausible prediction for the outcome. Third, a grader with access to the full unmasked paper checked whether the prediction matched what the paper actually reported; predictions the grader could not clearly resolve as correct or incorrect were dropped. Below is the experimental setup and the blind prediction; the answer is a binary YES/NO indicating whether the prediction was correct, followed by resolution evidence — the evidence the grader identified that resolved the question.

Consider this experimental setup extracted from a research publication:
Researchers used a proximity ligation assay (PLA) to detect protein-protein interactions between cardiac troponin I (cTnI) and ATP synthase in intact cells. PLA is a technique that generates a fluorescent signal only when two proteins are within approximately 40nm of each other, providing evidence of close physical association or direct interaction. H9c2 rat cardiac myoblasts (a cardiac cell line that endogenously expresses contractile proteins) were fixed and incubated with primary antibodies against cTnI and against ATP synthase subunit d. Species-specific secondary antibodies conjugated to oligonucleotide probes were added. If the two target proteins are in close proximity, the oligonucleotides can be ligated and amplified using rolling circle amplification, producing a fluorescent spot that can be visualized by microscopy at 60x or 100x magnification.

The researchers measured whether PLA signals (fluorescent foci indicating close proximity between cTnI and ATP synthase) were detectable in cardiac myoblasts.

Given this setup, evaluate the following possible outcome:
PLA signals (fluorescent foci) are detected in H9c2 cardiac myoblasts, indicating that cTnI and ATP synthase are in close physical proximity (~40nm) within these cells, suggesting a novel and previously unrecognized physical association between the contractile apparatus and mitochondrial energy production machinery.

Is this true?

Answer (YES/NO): YES